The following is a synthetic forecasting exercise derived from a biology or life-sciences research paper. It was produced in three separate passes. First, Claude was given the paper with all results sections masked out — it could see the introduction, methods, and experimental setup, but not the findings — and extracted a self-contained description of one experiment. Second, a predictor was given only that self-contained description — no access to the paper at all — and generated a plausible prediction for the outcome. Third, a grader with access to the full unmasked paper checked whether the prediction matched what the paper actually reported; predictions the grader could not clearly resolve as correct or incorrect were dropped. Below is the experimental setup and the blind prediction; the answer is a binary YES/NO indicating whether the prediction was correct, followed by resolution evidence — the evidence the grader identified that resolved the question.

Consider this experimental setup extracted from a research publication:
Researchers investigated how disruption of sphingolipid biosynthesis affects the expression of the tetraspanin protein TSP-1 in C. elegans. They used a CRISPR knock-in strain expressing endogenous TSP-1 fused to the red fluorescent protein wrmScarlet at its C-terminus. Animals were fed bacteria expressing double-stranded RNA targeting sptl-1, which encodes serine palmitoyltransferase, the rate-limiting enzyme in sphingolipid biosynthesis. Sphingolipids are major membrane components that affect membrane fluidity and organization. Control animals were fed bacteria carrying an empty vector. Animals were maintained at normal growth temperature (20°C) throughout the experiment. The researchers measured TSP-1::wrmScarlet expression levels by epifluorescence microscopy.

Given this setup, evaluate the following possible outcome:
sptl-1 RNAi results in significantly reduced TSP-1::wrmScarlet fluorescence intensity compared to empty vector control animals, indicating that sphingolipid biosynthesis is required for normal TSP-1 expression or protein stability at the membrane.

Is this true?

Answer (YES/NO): NO